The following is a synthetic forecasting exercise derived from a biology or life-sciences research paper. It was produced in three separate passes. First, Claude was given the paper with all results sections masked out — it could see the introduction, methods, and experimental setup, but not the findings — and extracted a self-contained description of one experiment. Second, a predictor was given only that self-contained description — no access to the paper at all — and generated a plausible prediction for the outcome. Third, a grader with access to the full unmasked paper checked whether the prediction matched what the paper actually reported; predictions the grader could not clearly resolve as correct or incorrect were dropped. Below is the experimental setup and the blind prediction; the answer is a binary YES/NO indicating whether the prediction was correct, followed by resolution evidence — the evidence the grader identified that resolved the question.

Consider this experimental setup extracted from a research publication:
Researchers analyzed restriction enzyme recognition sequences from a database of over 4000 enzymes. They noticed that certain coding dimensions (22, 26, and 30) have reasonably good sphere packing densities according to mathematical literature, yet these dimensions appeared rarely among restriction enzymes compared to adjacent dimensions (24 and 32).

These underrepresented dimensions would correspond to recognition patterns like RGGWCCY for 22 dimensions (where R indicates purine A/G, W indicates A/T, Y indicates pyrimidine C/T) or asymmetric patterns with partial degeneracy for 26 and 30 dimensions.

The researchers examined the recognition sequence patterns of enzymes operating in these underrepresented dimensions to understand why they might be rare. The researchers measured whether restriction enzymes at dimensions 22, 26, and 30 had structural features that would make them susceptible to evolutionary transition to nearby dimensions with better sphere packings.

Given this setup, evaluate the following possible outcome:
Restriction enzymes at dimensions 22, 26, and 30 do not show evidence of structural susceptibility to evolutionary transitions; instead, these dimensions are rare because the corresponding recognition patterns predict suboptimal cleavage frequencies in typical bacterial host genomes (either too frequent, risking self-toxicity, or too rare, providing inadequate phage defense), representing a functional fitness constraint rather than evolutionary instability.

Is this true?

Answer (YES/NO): NO